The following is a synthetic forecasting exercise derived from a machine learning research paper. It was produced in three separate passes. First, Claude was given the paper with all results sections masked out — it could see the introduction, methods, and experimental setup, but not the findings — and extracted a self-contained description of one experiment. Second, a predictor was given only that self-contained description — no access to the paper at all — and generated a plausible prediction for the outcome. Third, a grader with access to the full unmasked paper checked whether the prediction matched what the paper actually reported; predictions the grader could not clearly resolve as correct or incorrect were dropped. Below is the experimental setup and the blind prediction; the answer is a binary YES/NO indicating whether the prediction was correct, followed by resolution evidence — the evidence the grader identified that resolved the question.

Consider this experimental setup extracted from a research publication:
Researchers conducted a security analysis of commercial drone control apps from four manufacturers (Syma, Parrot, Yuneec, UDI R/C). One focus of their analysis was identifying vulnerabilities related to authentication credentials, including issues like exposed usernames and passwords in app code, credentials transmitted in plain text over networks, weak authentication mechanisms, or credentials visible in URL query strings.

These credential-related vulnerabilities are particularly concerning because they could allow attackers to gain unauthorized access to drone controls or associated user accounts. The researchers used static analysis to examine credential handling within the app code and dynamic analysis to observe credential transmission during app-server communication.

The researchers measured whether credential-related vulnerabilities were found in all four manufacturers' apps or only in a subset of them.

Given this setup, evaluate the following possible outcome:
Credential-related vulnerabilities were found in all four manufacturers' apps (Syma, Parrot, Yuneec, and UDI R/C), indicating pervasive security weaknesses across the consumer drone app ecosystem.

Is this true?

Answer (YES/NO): NO